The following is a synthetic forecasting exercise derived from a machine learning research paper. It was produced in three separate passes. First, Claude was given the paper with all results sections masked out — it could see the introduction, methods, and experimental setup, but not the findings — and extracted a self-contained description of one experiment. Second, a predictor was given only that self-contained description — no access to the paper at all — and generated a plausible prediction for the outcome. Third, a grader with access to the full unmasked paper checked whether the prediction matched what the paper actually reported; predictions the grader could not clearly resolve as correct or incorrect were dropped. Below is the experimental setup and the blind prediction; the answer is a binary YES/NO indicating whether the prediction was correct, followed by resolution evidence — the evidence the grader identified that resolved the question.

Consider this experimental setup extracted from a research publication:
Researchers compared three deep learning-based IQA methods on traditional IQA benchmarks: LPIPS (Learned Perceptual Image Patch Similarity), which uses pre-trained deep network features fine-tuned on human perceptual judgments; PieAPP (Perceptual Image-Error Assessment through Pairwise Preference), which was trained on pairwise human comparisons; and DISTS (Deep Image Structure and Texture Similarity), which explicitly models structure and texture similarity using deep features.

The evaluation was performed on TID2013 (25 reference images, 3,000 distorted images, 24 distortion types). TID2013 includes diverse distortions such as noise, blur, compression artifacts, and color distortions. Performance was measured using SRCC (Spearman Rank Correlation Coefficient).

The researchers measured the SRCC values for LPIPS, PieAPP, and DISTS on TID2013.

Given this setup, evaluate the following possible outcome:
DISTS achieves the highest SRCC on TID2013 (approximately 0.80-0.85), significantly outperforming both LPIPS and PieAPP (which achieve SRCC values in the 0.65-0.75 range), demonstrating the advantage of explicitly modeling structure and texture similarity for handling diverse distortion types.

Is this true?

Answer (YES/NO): NO